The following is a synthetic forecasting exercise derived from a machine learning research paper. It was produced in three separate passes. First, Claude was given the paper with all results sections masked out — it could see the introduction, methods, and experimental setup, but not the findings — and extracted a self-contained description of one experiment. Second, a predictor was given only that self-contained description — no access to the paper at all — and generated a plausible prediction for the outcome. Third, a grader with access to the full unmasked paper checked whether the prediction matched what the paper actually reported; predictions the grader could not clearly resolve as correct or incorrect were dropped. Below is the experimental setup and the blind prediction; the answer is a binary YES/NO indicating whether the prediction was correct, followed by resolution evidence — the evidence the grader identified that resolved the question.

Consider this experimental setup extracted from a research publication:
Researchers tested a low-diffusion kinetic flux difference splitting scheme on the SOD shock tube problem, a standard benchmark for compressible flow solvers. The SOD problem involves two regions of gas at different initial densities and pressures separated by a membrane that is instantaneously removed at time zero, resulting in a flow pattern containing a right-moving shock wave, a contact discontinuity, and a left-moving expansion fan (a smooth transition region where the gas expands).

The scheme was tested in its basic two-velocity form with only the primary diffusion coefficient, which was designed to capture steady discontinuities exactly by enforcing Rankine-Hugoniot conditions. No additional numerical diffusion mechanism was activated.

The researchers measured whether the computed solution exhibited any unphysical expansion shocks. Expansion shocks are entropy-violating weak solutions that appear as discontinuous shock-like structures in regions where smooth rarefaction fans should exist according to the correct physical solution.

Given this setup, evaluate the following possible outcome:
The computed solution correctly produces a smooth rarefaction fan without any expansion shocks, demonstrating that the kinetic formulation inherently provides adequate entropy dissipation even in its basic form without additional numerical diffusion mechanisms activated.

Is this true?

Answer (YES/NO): NO